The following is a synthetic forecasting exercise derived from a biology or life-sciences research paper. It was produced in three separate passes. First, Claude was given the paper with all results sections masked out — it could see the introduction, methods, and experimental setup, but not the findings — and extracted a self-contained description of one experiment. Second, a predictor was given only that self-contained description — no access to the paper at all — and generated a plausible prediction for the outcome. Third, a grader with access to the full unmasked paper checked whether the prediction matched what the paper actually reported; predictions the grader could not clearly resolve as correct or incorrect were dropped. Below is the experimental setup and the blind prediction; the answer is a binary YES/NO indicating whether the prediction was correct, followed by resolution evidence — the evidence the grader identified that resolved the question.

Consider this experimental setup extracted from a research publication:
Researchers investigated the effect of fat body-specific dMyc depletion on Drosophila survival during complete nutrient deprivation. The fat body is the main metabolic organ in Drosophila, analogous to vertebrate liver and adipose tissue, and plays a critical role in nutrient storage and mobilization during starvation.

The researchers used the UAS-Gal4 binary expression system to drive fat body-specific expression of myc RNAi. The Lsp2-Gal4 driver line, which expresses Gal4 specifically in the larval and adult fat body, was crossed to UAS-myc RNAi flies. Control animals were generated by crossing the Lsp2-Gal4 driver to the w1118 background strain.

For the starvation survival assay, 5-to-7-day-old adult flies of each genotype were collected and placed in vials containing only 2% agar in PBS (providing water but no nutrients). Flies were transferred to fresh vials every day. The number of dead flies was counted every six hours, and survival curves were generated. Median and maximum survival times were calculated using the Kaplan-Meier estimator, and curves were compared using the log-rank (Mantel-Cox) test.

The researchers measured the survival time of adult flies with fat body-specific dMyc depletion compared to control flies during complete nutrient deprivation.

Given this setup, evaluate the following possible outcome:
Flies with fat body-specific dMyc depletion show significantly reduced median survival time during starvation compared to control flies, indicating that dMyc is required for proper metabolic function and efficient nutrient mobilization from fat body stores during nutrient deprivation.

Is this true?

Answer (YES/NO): NO